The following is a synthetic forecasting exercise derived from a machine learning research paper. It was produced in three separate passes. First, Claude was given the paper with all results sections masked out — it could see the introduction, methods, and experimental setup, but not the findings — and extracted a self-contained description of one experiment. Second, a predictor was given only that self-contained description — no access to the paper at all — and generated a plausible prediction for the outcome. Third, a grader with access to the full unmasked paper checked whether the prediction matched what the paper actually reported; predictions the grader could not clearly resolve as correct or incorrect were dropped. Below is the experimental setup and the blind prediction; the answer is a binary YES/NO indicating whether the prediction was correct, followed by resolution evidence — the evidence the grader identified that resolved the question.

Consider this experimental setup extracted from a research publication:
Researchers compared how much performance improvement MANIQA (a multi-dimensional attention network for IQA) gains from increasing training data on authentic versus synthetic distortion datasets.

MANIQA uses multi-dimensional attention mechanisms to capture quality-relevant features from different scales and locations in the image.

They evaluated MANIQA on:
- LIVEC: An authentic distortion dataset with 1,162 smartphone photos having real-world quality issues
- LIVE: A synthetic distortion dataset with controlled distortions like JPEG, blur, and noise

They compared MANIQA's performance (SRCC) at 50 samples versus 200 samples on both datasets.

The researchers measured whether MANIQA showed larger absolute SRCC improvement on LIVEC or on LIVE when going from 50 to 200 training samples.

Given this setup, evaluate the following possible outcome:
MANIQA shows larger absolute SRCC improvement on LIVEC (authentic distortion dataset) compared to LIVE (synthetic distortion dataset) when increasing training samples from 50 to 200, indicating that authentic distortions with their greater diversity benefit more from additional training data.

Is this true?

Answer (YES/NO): YES